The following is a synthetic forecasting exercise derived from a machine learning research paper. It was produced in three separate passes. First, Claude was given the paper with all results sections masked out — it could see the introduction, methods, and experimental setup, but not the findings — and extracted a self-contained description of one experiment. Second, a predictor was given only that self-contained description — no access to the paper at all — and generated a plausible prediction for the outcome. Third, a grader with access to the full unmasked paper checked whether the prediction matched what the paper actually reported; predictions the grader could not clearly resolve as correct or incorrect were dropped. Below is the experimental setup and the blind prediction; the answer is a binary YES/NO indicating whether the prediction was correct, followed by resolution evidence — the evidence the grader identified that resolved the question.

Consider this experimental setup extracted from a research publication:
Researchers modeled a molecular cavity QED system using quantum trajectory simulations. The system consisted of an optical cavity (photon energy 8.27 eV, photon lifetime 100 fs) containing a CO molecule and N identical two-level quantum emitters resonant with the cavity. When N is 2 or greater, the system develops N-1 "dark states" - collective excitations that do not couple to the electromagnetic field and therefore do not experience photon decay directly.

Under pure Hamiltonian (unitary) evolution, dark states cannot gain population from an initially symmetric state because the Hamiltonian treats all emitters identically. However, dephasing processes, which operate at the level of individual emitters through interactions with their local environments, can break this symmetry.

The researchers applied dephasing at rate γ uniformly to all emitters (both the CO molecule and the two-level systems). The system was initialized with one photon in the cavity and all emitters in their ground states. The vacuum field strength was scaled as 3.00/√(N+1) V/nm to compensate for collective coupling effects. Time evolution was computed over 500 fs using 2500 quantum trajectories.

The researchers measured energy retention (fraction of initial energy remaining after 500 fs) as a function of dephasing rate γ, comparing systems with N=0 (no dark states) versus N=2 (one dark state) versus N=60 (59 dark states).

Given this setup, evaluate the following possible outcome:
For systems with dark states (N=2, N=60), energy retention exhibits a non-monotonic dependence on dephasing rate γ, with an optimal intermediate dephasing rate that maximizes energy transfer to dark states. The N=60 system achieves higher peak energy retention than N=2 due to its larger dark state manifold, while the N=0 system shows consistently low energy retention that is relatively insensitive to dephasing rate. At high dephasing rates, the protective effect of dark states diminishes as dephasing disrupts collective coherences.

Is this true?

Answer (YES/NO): YES